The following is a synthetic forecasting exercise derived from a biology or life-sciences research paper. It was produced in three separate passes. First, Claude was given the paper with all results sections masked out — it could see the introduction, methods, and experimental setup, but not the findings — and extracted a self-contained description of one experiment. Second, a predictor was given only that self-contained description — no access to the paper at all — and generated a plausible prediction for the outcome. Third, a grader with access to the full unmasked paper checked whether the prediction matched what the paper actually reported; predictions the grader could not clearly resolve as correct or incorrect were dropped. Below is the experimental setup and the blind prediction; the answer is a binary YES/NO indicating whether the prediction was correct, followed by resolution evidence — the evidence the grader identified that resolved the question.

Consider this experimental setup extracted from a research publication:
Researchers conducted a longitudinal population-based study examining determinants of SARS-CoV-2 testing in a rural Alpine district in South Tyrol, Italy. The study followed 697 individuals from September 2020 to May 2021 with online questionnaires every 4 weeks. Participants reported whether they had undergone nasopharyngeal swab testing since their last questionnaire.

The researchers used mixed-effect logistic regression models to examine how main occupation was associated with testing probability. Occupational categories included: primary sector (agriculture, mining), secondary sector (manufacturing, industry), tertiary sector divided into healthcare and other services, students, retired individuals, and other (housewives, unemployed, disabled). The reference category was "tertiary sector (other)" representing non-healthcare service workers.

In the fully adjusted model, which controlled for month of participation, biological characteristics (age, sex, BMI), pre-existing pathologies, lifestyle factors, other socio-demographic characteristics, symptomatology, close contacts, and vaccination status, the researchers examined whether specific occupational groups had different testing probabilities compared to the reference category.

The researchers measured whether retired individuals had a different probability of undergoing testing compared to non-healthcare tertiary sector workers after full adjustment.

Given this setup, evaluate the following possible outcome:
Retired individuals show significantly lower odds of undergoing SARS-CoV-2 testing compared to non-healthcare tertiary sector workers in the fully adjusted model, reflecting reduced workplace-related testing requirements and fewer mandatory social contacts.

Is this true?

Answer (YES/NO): YES